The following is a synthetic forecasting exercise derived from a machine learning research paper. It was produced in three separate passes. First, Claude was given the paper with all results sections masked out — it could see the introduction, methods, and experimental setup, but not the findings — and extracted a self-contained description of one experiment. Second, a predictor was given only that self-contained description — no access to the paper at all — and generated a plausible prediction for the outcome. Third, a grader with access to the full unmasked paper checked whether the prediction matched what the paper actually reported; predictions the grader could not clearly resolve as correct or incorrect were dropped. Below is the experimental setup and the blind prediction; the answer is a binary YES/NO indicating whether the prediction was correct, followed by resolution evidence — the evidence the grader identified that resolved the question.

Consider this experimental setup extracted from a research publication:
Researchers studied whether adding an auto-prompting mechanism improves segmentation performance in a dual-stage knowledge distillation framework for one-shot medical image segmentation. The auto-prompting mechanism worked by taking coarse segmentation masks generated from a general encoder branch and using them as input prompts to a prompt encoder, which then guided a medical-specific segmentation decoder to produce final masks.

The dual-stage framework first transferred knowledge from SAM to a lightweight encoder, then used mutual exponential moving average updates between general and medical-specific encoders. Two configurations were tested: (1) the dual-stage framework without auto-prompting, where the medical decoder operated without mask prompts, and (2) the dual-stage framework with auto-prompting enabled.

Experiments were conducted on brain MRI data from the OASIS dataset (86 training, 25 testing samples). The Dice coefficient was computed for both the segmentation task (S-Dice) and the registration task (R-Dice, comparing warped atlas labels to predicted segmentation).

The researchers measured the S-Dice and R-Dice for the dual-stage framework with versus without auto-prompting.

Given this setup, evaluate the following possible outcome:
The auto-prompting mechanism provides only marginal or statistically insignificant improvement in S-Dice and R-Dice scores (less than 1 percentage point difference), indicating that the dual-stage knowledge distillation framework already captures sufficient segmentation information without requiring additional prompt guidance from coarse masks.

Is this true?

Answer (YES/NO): NO